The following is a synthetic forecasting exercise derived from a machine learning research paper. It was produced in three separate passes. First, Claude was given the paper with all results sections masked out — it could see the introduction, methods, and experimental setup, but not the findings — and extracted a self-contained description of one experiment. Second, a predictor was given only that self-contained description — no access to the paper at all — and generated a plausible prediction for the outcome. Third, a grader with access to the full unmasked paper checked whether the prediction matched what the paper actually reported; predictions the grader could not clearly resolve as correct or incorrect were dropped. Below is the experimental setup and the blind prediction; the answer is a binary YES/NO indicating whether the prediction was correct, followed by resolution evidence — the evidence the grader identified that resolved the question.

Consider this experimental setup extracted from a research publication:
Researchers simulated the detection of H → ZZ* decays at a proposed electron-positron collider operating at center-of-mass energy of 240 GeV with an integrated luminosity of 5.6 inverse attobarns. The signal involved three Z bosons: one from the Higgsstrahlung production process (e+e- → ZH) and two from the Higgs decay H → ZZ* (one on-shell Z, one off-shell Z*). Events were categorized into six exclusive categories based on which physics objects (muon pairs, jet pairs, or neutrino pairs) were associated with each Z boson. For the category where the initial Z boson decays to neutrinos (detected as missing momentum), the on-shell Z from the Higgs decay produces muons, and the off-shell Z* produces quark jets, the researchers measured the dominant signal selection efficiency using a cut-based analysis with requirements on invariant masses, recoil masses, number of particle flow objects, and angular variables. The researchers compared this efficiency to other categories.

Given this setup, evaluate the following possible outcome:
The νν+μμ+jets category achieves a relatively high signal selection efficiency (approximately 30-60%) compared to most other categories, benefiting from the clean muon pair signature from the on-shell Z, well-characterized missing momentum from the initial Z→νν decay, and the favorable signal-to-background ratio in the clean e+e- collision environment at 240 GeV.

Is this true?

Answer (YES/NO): YES